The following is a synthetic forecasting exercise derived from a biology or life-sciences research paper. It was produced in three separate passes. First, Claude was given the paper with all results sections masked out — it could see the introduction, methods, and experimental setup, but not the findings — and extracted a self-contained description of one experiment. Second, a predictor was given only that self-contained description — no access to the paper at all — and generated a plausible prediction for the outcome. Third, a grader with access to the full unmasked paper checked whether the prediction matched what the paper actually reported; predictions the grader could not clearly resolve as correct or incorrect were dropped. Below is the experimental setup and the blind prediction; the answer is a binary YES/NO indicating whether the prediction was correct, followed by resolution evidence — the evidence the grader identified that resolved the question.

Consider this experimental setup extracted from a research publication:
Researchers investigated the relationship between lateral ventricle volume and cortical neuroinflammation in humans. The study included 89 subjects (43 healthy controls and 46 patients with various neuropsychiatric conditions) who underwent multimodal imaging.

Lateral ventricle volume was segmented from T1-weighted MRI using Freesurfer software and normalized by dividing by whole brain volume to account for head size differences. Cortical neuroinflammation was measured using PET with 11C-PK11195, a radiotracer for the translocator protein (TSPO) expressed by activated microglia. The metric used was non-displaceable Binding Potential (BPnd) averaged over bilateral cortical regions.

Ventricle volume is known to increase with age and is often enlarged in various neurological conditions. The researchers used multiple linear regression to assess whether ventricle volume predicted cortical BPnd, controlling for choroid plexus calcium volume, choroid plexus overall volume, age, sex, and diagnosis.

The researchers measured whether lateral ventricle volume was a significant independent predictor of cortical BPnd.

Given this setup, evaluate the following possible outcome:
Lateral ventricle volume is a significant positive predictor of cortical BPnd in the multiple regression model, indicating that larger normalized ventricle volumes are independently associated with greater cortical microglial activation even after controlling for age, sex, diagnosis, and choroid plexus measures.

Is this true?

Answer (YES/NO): NO